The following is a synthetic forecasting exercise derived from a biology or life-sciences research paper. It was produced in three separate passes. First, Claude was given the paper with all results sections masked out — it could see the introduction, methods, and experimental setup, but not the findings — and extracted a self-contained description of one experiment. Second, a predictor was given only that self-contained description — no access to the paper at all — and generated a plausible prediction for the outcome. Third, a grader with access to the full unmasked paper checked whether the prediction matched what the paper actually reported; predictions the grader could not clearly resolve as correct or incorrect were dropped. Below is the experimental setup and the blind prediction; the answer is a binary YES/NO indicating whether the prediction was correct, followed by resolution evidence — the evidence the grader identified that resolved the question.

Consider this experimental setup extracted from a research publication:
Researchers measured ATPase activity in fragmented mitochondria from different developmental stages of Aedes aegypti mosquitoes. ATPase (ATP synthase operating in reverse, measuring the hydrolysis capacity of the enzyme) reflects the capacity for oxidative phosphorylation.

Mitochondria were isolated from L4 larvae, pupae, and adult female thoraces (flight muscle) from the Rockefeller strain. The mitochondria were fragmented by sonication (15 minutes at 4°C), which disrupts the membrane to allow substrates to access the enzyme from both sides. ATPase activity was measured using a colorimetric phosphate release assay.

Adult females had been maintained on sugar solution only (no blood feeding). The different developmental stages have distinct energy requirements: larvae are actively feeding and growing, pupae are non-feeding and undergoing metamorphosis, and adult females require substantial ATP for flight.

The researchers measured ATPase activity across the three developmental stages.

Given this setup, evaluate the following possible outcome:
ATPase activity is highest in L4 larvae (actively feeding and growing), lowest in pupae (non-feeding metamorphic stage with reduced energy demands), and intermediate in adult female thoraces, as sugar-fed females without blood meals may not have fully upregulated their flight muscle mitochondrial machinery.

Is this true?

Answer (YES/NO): NO